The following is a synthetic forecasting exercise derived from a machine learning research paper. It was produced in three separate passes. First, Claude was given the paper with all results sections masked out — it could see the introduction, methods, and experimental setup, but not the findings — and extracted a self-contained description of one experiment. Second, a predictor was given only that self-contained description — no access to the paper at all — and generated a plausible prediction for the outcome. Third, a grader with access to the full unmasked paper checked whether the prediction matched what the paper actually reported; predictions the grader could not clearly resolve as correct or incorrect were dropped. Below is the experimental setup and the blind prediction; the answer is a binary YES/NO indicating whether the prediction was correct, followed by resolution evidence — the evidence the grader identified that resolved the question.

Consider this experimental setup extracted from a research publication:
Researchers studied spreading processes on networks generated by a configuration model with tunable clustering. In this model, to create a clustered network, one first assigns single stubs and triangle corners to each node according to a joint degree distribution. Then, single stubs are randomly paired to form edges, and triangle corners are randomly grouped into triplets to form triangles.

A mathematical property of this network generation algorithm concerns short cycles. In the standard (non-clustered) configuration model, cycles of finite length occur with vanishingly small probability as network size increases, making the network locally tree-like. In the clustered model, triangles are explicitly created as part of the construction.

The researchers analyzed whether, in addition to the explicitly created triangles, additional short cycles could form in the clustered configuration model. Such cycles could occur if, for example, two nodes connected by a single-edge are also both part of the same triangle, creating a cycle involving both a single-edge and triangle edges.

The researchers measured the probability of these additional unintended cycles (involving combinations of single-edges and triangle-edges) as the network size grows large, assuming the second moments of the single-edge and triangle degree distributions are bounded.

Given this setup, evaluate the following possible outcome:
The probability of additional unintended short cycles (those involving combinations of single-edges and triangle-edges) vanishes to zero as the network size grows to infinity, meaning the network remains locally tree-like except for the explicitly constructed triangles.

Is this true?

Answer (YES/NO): YES